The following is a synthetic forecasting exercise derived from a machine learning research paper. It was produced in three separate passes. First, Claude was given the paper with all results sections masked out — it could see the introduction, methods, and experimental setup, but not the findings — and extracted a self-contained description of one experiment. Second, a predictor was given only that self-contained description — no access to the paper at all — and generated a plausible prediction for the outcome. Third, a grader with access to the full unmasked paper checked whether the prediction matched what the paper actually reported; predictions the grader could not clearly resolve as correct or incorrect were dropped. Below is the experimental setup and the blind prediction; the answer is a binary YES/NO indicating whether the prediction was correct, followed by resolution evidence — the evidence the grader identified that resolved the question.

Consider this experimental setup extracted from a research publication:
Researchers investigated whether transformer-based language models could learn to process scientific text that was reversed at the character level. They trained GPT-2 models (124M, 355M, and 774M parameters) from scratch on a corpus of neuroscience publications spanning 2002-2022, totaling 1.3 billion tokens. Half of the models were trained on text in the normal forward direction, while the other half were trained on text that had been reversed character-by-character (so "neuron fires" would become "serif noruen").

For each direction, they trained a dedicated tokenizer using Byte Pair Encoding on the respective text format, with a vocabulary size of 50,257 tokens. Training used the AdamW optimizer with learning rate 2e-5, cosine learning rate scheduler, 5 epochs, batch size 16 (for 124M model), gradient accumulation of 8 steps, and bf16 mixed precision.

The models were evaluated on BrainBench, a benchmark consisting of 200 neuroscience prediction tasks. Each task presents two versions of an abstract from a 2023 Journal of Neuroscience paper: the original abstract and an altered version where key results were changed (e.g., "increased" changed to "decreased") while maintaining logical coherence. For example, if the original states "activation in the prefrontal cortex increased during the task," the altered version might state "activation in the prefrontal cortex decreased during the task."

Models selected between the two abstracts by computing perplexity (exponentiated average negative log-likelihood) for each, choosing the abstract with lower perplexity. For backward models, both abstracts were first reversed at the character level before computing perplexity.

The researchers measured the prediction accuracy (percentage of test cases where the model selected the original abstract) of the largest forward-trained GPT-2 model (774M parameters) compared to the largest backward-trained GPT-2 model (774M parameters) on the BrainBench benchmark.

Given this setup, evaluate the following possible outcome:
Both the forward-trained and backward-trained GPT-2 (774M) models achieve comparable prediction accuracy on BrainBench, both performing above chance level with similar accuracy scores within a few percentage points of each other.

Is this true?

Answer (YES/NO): YES